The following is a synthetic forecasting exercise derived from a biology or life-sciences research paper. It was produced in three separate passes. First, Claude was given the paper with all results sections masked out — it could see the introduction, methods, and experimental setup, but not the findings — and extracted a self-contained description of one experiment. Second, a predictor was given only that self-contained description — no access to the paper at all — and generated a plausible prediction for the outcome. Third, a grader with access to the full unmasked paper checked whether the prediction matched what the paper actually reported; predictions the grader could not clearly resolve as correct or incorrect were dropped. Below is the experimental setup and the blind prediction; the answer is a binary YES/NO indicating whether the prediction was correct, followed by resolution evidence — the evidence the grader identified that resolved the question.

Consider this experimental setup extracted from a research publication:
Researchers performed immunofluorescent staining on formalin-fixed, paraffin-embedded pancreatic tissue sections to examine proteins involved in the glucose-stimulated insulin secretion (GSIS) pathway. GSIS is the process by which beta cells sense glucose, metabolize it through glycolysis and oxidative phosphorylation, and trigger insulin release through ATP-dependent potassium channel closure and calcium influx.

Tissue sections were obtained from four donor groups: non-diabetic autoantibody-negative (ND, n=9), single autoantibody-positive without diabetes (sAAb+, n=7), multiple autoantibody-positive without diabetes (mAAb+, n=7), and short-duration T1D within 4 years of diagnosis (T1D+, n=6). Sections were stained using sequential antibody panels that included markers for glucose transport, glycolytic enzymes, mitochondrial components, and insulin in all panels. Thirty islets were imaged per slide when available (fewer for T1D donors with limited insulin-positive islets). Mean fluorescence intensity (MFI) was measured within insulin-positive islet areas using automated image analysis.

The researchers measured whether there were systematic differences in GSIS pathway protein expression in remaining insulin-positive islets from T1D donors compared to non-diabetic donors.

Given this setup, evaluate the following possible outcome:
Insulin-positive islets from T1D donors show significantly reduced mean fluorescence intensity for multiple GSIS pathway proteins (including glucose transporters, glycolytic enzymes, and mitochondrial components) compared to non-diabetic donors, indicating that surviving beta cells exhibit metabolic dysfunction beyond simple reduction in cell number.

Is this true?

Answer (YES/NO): YES